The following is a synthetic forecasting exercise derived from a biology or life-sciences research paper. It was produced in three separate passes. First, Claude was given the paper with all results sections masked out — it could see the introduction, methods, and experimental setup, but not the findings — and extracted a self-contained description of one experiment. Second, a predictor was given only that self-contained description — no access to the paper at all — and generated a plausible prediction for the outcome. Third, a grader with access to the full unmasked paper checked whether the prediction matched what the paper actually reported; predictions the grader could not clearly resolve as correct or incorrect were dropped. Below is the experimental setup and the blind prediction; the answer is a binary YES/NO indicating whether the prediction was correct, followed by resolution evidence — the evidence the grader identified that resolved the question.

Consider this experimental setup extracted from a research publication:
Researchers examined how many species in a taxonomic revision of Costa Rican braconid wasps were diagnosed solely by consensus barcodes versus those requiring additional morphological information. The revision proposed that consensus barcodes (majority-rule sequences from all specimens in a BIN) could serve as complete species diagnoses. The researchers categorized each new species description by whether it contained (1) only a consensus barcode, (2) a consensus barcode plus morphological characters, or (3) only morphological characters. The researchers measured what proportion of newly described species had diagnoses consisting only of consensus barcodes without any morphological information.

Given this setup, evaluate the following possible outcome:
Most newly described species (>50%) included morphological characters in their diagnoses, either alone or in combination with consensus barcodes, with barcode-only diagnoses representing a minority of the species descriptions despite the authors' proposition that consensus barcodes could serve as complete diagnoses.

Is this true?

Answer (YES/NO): NO